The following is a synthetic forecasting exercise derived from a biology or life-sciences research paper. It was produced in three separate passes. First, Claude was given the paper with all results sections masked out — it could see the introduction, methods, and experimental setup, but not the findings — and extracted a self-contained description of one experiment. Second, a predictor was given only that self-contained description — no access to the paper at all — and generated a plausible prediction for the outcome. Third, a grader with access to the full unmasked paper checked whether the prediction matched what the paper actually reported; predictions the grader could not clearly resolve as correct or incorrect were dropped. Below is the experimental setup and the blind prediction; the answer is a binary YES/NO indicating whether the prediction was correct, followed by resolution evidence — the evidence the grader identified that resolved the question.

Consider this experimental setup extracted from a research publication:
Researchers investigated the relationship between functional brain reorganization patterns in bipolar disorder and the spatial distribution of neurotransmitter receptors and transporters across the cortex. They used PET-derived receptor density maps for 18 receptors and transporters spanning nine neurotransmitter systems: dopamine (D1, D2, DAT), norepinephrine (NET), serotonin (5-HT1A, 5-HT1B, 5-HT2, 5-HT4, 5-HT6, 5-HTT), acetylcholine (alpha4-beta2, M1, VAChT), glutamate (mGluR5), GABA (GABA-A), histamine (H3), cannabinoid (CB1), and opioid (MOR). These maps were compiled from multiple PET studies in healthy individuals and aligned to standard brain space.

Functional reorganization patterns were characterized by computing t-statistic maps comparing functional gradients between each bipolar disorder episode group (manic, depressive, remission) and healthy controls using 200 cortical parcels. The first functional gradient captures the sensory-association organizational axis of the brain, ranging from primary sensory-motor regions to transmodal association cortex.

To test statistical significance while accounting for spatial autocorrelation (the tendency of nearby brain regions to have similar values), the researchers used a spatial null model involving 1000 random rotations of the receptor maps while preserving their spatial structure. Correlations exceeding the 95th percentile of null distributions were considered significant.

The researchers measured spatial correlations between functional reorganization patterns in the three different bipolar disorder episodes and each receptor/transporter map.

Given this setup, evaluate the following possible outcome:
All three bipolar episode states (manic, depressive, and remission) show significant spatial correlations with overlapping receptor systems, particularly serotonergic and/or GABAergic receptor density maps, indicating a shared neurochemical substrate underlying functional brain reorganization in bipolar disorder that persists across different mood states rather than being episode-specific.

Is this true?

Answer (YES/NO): YES